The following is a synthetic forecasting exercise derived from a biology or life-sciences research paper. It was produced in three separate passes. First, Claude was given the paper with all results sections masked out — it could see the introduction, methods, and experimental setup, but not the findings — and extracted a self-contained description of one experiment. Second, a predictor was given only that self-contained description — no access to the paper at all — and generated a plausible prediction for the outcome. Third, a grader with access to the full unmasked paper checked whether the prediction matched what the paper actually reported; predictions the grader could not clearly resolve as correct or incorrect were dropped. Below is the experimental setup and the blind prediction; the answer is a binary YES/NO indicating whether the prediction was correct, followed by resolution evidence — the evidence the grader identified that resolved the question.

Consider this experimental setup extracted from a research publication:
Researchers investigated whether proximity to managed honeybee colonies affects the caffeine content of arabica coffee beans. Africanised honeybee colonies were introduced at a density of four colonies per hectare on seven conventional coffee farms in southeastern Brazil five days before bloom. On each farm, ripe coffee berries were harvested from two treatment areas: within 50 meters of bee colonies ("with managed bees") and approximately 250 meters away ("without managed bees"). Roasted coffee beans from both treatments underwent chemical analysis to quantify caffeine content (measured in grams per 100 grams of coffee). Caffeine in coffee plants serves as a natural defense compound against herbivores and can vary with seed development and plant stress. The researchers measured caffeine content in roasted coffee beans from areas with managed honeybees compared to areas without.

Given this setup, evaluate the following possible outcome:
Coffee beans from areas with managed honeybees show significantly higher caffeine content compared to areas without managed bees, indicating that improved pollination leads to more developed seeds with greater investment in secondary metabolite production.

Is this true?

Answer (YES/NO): NO